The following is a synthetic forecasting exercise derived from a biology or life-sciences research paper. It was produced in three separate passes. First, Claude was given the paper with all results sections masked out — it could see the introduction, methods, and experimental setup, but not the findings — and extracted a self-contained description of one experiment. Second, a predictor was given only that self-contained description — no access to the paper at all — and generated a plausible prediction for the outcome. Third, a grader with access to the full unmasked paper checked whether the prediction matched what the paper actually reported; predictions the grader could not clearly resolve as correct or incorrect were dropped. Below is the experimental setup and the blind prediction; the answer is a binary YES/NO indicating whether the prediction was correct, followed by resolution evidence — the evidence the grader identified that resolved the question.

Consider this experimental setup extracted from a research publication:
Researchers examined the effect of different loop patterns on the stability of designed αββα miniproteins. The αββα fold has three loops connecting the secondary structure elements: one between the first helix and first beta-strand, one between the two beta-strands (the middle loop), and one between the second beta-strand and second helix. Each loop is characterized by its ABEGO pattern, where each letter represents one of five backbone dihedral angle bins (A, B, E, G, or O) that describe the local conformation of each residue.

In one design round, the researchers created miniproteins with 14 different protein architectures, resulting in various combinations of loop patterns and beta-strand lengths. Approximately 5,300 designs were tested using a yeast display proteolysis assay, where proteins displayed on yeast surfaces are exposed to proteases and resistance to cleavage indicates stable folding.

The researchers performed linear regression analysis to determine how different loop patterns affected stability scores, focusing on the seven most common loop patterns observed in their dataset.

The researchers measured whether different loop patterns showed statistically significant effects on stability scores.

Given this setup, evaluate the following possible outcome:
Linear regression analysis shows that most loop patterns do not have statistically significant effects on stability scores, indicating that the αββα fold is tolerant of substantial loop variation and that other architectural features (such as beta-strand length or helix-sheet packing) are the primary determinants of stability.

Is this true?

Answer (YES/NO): NO